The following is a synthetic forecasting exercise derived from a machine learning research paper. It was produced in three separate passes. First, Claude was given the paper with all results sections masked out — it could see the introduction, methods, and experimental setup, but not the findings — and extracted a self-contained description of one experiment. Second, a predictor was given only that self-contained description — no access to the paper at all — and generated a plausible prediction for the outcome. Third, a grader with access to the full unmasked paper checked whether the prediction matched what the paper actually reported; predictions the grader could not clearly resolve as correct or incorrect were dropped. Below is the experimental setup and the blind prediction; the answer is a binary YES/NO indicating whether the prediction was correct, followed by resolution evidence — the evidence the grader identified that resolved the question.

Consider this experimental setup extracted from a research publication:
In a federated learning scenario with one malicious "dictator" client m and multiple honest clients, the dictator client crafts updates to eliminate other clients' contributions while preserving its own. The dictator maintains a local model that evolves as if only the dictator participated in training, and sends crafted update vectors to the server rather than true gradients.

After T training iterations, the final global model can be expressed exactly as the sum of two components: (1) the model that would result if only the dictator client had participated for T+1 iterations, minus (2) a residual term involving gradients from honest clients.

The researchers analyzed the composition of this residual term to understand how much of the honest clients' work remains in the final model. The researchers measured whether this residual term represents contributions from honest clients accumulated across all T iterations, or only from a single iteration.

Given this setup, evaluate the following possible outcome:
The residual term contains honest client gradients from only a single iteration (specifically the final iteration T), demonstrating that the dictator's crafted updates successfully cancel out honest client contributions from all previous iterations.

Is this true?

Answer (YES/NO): YES